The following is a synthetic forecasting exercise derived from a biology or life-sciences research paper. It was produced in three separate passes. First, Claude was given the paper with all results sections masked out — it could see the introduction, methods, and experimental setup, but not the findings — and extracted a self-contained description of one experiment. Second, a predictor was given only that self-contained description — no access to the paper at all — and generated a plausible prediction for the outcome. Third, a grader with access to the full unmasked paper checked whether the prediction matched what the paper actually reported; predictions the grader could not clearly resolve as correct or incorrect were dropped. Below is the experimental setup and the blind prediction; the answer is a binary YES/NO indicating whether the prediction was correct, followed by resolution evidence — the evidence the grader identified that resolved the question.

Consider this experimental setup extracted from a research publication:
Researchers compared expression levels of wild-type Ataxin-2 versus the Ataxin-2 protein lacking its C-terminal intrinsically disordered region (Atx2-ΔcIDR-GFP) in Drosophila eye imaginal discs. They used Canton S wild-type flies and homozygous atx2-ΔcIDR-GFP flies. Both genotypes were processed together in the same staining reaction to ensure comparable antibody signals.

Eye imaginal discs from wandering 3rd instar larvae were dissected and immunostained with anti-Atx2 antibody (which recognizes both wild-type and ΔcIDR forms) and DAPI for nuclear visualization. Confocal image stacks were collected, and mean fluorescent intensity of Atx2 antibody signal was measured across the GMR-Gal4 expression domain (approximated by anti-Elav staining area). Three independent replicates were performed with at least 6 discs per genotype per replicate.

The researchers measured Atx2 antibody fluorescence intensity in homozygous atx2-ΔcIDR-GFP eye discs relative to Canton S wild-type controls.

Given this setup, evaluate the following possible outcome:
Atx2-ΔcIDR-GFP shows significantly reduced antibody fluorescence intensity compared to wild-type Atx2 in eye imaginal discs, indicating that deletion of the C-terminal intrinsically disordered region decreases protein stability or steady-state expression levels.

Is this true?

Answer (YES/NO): YES